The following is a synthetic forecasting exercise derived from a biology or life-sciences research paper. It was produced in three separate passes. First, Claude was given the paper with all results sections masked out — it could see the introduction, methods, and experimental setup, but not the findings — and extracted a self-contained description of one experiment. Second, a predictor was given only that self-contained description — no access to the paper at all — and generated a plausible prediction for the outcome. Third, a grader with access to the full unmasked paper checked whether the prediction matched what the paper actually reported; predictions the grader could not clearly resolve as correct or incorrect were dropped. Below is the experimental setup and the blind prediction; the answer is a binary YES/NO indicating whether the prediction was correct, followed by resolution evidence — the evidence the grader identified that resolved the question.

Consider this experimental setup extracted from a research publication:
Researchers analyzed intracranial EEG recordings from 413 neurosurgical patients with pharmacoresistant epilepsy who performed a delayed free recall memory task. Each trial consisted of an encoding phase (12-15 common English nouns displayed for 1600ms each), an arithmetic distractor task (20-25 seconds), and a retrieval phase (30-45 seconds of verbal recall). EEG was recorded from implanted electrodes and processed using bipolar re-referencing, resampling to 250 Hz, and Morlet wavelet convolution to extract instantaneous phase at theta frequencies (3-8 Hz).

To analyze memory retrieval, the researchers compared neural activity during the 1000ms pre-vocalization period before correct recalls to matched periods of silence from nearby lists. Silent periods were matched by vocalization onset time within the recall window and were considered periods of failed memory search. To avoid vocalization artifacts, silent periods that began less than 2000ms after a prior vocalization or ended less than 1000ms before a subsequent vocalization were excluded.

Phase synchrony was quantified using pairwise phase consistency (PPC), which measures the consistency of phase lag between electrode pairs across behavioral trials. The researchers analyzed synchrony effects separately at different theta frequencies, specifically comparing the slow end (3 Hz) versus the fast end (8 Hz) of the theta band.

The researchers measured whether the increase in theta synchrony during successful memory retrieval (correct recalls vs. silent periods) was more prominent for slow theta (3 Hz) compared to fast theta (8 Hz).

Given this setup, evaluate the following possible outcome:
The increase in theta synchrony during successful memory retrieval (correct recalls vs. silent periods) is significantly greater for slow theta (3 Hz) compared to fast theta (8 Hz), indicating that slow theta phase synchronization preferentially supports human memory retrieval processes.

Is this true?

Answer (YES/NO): YES